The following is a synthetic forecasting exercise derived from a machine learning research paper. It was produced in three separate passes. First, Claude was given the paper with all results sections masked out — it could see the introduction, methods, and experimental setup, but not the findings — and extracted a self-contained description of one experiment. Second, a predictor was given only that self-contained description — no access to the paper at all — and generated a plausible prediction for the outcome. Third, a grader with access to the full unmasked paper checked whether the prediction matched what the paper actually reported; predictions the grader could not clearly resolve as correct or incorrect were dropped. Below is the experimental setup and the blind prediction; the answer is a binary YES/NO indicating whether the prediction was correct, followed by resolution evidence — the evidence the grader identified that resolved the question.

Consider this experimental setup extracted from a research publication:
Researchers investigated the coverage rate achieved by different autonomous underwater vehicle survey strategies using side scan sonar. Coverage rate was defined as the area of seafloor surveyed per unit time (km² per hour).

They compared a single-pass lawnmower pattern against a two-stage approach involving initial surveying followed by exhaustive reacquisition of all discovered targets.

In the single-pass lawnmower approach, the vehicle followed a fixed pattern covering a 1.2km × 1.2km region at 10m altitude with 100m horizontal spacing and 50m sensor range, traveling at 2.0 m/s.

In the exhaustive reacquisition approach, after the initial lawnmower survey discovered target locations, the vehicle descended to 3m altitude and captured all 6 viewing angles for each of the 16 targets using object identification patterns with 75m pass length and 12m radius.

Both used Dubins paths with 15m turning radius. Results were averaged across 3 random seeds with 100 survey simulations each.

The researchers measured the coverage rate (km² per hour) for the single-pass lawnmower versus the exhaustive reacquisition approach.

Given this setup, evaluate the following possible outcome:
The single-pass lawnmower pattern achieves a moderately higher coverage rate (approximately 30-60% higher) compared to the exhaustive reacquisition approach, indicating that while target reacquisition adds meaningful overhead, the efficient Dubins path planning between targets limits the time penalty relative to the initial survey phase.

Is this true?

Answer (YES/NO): NO